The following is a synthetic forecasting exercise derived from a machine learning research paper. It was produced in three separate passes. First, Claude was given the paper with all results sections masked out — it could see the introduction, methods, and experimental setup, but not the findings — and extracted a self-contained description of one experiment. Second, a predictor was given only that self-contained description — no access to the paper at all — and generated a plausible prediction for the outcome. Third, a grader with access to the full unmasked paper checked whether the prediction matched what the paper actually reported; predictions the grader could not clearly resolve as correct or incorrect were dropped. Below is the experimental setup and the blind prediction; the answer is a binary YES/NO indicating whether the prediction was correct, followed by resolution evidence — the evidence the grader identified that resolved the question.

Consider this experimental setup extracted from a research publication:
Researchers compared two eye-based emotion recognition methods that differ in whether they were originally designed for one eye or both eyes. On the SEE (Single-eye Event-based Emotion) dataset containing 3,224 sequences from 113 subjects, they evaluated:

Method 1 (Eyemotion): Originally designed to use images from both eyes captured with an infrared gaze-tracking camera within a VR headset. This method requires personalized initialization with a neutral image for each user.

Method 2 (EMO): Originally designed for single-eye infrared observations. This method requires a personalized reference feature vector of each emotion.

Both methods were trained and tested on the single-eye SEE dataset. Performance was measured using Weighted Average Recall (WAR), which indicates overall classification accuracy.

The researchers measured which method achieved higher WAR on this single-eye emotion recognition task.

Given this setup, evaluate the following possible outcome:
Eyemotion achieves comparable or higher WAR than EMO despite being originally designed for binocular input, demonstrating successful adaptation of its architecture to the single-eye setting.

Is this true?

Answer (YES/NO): YES